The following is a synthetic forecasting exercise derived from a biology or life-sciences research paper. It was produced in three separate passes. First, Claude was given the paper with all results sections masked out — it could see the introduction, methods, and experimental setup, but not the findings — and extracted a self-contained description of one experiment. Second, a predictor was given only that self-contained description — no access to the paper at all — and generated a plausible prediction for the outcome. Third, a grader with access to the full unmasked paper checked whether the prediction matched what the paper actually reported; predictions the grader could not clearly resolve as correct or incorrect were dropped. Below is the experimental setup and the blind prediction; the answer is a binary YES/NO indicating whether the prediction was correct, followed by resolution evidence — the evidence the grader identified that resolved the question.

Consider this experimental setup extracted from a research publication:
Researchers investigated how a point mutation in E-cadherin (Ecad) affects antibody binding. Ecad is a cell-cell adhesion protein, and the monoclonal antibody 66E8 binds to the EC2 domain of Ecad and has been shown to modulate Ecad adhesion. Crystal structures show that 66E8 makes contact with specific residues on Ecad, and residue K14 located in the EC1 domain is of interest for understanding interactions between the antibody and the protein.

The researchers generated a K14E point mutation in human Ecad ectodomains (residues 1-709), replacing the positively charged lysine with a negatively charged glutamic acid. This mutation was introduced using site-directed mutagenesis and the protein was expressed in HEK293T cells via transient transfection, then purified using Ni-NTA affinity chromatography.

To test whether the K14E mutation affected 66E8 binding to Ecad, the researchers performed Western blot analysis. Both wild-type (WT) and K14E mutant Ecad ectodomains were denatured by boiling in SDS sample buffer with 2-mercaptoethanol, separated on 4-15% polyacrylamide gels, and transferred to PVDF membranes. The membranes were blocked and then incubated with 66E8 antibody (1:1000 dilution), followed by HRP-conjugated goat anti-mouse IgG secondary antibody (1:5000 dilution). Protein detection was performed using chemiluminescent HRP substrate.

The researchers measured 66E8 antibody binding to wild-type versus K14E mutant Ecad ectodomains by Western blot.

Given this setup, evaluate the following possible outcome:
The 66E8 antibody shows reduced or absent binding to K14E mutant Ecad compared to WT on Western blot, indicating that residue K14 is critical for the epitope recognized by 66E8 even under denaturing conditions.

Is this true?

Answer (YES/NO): NO